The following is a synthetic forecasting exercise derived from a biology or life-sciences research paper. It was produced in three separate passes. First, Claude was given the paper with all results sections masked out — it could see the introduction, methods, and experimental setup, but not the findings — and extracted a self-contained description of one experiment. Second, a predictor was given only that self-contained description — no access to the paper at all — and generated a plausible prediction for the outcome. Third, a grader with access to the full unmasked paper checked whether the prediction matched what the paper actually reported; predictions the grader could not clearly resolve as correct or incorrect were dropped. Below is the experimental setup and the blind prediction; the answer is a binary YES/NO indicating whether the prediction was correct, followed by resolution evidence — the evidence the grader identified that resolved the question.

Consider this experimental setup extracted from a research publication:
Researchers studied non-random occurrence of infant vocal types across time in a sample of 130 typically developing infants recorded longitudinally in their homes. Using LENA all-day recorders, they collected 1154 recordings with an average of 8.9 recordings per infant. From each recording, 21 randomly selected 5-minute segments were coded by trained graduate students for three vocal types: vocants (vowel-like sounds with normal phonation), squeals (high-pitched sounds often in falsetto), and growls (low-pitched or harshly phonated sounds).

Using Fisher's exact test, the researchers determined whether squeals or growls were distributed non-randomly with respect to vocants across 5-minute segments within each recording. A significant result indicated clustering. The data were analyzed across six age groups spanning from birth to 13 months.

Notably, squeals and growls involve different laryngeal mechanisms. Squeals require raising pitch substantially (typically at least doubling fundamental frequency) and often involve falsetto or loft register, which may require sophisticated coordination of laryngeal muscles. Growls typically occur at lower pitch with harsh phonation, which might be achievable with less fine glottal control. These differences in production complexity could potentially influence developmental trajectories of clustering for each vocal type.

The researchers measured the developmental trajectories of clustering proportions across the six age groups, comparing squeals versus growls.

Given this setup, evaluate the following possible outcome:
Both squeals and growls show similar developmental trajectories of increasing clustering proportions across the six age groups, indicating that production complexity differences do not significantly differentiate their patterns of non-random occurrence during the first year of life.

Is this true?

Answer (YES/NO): NO